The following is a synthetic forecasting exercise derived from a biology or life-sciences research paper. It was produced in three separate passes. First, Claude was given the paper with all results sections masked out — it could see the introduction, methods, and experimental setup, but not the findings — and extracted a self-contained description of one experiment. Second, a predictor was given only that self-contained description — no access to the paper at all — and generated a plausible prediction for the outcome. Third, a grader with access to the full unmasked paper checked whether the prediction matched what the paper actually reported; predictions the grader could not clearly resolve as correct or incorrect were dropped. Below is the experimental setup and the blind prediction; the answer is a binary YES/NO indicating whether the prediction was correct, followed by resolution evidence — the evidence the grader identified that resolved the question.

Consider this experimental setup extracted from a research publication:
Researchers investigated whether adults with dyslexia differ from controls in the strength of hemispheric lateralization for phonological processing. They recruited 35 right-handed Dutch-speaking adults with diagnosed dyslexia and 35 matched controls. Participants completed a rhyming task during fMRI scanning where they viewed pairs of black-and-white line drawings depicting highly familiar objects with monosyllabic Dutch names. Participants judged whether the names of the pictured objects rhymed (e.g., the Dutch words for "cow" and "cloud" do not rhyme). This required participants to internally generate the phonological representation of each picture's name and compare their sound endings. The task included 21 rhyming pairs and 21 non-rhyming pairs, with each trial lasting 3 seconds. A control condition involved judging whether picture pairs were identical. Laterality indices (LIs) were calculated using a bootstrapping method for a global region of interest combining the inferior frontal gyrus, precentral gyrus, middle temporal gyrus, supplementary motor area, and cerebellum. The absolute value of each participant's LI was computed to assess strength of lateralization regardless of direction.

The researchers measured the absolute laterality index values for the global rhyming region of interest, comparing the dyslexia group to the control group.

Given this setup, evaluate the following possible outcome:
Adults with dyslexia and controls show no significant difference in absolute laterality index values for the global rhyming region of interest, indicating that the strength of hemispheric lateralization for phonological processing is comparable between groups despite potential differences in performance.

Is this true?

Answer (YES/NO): YES